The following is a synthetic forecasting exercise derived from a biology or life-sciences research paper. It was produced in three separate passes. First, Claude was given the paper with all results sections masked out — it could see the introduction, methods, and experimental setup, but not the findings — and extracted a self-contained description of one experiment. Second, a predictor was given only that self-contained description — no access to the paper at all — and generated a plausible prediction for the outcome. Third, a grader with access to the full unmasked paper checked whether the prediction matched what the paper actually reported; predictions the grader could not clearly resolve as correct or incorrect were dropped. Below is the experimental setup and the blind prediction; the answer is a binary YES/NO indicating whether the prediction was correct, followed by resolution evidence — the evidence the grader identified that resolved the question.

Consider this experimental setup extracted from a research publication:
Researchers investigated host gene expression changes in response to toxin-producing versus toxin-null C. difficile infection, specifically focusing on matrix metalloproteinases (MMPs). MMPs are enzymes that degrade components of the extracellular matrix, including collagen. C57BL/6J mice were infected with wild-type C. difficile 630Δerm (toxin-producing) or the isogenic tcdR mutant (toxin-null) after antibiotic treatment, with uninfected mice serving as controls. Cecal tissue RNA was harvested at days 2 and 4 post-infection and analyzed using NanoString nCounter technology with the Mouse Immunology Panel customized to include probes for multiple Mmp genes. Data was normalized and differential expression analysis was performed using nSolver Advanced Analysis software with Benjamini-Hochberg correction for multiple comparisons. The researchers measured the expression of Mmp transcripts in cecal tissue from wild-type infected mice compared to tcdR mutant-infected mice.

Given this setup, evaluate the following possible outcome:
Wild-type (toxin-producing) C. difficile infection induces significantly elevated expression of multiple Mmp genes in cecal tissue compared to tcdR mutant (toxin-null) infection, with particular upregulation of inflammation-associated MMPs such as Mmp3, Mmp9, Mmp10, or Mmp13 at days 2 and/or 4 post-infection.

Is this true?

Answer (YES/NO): YES